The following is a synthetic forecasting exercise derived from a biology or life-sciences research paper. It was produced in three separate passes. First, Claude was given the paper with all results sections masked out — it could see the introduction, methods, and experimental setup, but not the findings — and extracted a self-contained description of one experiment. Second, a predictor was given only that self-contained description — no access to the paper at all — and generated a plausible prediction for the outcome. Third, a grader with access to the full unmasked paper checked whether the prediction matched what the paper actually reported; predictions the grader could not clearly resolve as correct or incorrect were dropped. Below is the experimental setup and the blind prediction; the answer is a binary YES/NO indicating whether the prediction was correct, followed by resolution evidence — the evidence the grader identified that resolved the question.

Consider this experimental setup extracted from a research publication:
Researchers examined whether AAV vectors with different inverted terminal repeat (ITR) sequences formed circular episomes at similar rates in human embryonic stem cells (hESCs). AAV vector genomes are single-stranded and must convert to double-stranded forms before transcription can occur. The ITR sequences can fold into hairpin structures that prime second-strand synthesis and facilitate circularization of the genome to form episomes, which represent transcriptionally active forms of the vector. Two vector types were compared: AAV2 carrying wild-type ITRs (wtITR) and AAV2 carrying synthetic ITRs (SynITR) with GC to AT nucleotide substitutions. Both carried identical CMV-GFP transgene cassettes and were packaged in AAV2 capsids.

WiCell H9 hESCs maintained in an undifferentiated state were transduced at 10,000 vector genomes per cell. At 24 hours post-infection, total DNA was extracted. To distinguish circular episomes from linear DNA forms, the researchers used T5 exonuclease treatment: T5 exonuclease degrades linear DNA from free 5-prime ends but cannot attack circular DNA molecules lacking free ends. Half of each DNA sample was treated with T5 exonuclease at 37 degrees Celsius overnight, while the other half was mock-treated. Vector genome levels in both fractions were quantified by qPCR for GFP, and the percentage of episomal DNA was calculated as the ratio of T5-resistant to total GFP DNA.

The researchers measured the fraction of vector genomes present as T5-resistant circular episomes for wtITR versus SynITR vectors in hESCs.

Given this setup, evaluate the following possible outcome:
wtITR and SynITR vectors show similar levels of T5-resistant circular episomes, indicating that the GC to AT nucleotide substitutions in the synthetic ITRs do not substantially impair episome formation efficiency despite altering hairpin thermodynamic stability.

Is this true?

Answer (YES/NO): YES